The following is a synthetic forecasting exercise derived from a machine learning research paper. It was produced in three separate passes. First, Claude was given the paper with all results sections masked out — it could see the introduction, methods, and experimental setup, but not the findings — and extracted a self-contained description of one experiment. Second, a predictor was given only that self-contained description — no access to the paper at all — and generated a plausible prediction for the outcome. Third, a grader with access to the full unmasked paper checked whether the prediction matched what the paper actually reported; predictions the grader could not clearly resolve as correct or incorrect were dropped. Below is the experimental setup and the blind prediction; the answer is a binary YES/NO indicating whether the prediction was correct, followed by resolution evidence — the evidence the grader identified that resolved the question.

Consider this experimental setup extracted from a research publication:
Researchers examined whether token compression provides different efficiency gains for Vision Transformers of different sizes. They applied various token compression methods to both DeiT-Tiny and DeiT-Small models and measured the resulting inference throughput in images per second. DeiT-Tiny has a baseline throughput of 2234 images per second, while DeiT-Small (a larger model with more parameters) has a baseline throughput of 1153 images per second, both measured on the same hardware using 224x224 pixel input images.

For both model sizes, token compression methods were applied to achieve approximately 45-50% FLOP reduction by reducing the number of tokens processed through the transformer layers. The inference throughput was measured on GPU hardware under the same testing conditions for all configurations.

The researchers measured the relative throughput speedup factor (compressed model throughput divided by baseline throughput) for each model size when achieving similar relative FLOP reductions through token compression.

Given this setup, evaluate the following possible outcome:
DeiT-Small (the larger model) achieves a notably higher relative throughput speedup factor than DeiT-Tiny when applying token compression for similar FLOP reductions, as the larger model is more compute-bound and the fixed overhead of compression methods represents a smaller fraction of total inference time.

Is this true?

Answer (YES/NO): NO